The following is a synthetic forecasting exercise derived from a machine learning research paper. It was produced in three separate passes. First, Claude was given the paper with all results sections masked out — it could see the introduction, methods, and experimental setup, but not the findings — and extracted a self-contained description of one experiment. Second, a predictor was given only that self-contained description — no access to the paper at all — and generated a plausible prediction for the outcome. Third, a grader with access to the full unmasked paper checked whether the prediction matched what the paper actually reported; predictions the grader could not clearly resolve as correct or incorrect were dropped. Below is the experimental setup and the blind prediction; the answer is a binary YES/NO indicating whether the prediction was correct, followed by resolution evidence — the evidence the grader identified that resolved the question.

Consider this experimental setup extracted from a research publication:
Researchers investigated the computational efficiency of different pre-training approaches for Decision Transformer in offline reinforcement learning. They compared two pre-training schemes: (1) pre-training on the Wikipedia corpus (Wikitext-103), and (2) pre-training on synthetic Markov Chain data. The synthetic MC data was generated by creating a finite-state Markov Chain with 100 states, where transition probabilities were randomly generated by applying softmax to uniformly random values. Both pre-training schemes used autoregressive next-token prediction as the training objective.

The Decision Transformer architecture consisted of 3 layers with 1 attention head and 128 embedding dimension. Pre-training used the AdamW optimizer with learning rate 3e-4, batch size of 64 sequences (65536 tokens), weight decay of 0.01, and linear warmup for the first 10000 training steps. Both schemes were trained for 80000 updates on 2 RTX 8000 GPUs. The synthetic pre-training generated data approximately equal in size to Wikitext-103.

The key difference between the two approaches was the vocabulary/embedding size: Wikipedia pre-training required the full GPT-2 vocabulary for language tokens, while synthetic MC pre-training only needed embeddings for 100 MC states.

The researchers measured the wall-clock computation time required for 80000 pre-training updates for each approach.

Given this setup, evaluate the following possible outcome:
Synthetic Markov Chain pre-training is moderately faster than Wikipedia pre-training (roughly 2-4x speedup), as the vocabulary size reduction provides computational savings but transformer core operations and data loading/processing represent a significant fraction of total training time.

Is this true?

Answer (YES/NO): NO